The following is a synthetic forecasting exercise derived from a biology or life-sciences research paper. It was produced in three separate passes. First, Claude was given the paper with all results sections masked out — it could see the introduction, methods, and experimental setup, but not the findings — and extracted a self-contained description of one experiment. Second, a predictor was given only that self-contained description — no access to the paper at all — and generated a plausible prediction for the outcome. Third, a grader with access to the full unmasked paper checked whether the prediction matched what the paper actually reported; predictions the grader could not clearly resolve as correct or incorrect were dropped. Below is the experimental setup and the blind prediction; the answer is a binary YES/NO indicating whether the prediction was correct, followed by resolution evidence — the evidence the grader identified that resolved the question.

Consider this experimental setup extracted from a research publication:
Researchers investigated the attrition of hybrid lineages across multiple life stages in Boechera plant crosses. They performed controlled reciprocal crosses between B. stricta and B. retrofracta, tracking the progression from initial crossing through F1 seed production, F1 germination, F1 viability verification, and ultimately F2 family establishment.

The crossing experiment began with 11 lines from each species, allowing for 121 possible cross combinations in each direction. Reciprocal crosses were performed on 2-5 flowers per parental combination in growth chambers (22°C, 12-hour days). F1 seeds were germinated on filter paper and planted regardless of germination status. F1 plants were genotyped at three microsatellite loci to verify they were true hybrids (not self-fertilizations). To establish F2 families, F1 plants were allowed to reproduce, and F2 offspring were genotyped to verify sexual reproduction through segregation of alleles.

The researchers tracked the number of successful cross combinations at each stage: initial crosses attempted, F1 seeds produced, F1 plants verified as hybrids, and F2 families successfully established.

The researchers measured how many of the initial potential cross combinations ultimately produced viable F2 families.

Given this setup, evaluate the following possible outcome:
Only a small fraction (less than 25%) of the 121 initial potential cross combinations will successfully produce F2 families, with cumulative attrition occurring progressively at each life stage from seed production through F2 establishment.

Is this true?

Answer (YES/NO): YES